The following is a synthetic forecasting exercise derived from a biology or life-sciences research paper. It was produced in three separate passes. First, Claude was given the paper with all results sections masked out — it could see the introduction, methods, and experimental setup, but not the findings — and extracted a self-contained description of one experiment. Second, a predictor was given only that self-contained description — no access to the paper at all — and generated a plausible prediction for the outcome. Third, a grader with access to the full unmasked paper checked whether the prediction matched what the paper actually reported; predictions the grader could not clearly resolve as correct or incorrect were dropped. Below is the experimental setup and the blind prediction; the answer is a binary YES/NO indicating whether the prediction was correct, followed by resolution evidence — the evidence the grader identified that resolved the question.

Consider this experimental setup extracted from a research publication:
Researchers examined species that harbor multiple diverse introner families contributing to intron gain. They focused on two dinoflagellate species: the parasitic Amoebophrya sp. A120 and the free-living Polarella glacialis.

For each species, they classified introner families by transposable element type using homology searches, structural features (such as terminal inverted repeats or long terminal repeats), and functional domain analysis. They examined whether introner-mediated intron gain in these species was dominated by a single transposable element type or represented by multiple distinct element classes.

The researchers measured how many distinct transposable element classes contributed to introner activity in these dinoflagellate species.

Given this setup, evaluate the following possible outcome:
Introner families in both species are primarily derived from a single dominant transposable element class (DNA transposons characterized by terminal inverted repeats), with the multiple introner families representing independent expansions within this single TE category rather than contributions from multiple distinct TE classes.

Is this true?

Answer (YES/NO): NO